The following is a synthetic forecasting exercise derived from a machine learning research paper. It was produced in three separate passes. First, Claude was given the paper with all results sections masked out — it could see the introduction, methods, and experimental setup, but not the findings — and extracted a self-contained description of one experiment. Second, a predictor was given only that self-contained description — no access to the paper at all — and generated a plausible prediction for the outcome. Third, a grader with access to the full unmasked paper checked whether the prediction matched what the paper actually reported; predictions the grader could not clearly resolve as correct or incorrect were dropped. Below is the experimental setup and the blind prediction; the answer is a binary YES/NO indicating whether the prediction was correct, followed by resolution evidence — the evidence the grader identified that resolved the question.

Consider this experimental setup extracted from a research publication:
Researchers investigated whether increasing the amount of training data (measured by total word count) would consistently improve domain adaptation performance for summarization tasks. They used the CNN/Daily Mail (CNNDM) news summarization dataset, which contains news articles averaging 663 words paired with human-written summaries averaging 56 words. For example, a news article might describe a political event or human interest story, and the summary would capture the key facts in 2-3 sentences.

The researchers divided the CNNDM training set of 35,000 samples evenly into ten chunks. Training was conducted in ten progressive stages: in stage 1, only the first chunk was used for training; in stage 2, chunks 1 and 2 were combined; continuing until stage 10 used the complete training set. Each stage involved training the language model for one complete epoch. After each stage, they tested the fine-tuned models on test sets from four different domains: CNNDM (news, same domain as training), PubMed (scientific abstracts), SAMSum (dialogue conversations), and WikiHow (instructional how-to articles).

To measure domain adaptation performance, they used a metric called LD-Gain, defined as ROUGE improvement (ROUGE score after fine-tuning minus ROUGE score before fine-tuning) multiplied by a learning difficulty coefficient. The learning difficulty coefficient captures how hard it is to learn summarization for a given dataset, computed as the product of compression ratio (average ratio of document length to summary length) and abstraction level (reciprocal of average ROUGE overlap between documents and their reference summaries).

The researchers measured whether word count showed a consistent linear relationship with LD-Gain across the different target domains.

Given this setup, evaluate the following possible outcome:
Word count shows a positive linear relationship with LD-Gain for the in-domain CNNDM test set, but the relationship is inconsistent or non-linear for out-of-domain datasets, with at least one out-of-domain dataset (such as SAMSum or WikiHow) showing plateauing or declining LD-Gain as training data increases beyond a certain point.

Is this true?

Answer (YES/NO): NO